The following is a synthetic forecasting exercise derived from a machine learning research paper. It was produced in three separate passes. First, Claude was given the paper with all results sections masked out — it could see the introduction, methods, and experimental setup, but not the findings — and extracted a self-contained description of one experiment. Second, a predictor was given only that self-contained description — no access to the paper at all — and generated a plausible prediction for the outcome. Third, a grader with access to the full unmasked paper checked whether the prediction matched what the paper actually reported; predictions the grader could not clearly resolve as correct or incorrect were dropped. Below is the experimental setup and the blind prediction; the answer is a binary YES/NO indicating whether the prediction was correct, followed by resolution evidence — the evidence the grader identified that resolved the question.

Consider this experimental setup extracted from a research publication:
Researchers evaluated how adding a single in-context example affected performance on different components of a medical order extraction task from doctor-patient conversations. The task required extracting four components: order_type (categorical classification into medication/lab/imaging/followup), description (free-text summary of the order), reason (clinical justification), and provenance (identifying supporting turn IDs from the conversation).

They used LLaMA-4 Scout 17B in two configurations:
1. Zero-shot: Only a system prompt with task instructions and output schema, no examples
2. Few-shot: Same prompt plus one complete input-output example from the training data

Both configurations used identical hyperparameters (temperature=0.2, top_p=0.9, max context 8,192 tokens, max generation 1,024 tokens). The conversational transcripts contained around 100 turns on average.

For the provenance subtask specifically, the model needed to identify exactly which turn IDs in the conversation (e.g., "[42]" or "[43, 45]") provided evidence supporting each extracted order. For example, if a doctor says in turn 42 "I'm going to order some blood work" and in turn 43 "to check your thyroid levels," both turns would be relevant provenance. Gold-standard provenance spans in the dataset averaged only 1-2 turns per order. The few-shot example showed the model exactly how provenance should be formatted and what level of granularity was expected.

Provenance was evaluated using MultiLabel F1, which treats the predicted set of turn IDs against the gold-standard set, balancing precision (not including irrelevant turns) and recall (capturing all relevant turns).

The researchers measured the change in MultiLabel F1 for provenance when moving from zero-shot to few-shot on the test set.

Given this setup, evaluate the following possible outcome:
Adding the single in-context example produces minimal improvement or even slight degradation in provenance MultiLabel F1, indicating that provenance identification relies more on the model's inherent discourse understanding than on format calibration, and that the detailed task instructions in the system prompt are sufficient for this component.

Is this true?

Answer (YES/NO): NO